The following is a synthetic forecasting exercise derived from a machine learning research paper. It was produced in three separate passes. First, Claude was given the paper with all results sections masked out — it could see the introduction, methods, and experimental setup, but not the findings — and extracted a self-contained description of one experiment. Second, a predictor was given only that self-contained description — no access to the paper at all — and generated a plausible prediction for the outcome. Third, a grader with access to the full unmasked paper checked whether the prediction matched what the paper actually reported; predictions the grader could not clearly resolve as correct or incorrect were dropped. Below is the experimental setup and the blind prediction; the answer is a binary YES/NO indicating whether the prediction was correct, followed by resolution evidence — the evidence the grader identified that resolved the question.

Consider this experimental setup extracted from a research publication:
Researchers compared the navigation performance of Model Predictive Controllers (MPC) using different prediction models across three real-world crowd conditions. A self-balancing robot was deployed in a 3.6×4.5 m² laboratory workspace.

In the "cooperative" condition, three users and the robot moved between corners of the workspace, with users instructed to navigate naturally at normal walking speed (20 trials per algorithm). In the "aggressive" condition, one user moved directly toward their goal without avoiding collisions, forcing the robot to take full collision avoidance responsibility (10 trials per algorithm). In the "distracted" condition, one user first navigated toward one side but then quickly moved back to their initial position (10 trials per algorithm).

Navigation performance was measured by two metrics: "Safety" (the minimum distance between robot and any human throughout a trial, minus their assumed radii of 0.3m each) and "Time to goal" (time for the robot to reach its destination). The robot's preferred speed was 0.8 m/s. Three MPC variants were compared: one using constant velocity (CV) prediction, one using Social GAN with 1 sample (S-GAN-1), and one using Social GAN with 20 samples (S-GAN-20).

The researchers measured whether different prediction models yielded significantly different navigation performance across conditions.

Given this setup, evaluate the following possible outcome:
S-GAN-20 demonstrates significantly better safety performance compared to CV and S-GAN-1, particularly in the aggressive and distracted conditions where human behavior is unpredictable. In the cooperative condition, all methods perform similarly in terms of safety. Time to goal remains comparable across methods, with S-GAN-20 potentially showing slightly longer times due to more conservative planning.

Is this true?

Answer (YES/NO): NO